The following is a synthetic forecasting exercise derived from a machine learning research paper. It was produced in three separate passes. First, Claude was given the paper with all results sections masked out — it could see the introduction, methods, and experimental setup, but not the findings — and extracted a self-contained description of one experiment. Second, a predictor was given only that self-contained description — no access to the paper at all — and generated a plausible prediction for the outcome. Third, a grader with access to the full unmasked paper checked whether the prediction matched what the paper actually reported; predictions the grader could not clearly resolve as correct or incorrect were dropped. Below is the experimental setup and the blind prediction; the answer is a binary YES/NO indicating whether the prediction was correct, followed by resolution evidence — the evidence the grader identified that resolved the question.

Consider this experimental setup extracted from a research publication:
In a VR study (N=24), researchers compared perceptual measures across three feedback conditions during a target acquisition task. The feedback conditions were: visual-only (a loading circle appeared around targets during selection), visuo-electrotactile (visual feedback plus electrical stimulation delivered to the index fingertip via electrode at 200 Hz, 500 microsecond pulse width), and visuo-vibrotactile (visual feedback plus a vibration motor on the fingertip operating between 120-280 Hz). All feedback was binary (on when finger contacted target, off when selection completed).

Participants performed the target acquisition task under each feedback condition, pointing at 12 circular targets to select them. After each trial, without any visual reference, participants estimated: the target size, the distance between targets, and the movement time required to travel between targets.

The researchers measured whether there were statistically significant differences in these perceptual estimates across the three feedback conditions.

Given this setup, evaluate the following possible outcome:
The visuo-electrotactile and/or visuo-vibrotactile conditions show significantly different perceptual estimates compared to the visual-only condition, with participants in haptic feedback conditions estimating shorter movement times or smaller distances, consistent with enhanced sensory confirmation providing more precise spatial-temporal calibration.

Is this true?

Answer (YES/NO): NO